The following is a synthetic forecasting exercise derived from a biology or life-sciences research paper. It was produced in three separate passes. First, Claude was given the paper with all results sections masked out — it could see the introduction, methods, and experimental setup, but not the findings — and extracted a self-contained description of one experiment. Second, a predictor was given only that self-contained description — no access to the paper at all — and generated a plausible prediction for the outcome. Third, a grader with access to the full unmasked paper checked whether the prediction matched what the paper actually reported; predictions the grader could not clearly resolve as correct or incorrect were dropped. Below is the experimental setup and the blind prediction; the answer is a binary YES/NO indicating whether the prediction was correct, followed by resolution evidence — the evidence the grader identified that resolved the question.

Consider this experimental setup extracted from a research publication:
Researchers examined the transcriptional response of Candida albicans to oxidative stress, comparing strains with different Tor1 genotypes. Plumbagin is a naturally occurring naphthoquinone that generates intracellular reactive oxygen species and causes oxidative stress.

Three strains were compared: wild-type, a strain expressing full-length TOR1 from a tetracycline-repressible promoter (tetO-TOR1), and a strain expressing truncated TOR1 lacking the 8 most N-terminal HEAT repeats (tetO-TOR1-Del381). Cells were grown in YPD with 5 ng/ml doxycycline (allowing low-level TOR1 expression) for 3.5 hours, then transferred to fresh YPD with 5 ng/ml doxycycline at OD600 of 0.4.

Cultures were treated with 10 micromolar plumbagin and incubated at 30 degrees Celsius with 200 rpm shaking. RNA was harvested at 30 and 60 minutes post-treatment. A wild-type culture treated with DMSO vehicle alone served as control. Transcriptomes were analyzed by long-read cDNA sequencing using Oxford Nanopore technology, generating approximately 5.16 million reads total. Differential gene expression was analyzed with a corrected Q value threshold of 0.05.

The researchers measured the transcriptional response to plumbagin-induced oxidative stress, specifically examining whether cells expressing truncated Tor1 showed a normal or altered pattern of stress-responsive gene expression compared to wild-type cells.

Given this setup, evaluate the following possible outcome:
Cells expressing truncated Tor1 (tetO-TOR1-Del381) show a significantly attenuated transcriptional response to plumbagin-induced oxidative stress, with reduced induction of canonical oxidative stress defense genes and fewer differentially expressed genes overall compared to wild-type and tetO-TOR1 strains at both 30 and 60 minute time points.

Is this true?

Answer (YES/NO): YES